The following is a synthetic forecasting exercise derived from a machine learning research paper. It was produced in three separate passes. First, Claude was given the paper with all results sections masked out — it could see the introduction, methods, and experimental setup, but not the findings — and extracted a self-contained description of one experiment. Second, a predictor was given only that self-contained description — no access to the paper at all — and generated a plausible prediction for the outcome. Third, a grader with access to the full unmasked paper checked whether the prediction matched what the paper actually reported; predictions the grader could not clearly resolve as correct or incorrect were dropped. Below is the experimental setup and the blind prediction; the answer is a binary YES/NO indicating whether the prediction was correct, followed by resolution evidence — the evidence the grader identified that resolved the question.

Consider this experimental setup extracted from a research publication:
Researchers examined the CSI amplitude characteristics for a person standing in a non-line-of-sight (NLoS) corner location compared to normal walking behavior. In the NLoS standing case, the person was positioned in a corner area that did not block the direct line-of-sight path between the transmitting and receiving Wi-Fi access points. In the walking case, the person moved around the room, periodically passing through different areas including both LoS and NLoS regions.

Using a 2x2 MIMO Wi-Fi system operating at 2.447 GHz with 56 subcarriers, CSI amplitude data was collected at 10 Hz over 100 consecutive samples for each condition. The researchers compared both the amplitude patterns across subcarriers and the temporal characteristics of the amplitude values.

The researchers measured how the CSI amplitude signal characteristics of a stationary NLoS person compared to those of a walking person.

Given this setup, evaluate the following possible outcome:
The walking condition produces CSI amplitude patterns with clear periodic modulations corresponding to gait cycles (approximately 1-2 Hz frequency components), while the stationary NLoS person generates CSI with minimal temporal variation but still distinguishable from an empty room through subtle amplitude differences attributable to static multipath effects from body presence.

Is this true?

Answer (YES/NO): NO